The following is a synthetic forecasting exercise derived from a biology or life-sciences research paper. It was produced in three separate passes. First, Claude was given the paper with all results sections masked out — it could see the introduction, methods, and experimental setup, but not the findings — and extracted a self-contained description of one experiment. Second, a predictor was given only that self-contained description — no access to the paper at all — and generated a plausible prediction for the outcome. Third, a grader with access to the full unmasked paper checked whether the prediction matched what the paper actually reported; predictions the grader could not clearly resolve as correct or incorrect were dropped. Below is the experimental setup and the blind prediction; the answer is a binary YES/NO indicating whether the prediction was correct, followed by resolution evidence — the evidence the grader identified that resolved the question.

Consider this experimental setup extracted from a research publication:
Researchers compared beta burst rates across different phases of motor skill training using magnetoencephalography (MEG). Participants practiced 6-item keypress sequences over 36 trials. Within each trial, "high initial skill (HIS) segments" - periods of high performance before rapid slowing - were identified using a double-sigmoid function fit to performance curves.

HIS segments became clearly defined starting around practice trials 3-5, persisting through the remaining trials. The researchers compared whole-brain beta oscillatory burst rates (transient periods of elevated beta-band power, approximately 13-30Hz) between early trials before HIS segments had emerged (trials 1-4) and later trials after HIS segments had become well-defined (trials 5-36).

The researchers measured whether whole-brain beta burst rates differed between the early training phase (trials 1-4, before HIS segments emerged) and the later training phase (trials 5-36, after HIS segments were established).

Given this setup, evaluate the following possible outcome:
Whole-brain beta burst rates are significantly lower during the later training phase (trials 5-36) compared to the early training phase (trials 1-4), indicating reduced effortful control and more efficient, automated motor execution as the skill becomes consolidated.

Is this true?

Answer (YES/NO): NO